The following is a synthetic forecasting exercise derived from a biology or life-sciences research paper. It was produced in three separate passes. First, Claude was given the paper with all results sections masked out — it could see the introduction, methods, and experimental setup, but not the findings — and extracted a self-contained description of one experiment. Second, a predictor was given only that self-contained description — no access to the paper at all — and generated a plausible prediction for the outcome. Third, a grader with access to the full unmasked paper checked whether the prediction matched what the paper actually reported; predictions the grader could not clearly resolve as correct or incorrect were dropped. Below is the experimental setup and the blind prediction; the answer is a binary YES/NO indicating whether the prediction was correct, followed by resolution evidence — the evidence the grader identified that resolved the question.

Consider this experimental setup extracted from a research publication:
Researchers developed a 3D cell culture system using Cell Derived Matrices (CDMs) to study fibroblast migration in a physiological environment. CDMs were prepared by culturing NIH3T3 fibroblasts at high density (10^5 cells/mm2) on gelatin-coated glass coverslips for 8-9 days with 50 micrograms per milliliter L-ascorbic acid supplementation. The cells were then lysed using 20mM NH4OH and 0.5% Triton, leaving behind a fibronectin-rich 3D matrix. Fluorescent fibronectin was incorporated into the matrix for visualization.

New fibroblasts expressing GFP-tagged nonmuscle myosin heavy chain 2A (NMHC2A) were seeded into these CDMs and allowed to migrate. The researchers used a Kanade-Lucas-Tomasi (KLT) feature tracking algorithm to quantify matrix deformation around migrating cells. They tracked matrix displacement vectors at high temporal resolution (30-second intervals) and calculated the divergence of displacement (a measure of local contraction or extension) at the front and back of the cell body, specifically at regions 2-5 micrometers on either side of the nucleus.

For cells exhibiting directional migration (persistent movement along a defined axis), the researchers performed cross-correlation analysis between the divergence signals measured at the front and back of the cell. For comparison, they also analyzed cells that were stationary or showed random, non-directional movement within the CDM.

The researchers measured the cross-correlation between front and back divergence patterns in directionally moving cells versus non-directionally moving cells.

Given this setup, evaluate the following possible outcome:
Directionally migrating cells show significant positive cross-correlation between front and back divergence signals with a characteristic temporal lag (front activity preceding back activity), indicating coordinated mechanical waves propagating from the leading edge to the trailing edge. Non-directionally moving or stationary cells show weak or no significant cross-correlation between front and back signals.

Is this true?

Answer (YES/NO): NO